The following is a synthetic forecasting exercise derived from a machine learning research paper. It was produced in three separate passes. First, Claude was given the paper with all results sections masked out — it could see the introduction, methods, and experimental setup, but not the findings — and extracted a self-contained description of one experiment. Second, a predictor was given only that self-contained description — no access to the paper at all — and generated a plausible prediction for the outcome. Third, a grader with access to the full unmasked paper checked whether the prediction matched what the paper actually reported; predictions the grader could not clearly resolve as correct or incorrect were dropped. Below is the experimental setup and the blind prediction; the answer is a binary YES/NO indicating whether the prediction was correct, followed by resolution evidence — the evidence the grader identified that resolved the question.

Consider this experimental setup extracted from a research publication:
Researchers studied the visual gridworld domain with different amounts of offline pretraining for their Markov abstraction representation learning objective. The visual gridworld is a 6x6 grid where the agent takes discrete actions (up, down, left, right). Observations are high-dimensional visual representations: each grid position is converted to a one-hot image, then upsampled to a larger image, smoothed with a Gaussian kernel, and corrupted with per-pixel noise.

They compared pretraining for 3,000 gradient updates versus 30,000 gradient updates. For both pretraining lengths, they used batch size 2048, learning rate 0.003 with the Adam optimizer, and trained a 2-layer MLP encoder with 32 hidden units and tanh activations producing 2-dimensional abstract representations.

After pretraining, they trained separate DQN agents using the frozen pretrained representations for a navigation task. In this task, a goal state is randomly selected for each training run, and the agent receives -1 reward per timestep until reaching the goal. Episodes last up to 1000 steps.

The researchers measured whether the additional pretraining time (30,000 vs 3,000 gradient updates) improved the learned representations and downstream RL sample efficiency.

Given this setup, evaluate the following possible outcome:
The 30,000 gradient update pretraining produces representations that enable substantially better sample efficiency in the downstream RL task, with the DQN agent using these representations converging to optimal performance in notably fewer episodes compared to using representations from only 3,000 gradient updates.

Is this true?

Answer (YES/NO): NO